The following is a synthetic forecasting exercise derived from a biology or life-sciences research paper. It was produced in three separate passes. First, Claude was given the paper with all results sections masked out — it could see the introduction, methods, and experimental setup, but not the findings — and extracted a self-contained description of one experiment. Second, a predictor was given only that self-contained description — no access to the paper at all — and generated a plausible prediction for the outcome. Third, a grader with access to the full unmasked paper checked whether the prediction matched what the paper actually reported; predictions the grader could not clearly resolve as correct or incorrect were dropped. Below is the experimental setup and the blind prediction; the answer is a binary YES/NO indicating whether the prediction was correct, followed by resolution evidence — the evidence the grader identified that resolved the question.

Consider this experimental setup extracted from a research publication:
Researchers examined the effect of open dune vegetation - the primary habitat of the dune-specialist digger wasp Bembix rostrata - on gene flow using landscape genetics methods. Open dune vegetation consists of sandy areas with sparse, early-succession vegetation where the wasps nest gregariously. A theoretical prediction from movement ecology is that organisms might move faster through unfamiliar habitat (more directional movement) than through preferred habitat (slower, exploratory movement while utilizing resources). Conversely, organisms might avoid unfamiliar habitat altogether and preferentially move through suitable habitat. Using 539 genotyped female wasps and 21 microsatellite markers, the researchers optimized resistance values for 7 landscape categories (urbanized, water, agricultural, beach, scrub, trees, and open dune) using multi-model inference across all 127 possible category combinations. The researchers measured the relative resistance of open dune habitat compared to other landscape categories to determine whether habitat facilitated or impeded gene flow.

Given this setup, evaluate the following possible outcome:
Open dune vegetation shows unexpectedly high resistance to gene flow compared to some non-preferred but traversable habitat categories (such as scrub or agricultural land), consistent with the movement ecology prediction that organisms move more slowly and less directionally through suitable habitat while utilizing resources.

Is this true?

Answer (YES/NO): YES